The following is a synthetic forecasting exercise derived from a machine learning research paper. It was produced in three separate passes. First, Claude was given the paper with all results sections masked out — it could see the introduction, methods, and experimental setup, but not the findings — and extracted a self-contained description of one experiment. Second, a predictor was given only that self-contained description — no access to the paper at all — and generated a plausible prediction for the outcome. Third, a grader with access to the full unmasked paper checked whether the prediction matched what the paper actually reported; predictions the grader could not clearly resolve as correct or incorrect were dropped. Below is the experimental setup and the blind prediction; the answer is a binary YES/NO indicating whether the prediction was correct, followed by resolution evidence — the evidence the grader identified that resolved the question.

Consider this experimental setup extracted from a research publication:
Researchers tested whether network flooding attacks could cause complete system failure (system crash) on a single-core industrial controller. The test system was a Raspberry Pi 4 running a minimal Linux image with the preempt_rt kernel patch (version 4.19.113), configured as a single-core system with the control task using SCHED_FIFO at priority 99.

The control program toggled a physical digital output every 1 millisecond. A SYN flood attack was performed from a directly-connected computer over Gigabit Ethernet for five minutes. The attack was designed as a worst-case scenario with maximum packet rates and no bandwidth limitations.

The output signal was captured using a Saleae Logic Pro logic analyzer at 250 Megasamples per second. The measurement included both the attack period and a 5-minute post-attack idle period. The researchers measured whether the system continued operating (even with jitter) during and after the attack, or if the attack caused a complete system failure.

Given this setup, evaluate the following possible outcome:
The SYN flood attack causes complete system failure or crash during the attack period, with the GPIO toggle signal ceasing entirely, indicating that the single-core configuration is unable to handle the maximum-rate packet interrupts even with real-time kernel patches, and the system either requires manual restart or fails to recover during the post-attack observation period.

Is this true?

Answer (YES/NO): NO